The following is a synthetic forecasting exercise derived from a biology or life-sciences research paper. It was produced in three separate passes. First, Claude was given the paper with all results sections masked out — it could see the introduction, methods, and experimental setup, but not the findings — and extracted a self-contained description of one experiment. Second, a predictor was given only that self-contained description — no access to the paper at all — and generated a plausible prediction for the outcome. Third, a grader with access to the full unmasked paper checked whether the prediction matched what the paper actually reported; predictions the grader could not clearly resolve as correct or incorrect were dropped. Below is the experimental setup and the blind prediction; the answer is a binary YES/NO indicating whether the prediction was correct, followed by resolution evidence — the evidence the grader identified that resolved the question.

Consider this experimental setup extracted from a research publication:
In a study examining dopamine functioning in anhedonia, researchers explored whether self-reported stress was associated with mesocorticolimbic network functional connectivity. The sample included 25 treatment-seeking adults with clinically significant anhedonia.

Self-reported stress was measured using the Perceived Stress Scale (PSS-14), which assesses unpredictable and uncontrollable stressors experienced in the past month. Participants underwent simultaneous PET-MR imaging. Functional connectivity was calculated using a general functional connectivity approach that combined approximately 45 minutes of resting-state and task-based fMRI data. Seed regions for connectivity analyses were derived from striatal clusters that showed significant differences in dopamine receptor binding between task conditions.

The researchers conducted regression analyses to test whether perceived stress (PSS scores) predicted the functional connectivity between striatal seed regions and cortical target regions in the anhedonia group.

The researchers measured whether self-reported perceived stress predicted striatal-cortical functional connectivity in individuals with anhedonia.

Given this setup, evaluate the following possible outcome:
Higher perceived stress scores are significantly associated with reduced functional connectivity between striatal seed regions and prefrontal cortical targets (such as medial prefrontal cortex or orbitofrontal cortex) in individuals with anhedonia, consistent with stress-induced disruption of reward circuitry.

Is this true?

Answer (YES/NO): NO